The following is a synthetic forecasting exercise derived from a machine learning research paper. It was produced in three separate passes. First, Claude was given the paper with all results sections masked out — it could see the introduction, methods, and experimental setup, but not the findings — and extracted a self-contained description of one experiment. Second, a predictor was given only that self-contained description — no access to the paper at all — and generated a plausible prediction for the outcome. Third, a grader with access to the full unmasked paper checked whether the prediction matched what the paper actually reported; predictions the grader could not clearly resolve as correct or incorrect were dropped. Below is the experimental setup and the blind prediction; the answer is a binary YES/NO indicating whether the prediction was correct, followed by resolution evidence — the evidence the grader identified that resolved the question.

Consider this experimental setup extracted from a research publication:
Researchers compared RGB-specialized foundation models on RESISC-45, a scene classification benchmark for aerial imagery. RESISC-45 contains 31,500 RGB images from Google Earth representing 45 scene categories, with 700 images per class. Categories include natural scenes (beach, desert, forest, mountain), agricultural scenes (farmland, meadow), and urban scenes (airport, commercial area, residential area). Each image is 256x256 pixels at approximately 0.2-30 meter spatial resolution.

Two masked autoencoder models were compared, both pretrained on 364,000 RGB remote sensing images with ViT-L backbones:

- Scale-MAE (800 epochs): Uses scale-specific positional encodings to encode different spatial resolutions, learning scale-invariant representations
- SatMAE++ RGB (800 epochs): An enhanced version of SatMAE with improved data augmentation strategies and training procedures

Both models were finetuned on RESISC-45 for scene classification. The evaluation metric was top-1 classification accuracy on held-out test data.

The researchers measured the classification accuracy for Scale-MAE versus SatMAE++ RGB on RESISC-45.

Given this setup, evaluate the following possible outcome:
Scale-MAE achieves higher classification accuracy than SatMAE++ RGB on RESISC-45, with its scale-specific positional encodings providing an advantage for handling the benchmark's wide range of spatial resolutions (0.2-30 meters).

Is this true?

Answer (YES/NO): NO